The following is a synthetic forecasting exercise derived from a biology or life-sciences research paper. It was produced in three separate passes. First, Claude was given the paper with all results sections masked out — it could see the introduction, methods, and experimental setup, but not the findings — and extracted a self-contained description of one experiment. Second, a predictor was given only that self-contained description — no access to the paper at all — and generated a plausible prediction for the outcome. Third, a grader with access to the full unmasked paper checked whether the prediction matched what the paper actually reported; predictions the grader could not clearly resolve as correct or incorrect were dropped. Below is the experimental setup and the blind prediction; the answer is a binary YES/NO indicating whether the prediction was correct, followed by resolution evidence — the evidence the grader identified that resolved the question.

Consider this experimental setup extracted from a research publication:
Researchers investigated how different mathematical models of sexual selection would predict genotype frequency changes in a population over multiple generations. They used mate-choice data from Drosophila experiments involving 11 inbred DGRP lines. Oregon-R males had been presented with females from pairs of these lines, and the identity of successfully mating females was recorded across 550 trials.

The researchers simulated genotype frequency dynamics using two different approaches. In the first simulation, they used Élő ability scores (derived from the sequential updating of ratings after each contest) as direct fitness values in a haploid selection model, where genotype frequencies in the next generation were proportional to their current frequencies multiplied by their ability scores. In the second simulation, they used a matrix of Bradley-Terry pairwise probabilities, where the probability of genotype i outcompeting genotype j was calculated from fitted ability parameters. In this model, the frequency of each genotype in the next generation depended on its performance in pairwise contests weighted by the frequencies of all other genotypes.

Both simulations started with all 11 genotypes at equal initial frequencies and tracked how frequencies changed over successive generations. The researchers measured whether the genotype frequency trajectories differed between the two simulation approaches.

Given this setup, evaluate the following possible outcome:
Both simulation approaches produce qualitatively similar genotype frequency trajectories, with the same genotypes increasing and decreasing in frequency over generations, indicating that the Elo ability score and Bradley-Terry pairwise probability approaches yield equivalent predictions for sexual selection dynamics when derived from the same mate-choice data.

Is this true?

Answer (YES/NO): NO